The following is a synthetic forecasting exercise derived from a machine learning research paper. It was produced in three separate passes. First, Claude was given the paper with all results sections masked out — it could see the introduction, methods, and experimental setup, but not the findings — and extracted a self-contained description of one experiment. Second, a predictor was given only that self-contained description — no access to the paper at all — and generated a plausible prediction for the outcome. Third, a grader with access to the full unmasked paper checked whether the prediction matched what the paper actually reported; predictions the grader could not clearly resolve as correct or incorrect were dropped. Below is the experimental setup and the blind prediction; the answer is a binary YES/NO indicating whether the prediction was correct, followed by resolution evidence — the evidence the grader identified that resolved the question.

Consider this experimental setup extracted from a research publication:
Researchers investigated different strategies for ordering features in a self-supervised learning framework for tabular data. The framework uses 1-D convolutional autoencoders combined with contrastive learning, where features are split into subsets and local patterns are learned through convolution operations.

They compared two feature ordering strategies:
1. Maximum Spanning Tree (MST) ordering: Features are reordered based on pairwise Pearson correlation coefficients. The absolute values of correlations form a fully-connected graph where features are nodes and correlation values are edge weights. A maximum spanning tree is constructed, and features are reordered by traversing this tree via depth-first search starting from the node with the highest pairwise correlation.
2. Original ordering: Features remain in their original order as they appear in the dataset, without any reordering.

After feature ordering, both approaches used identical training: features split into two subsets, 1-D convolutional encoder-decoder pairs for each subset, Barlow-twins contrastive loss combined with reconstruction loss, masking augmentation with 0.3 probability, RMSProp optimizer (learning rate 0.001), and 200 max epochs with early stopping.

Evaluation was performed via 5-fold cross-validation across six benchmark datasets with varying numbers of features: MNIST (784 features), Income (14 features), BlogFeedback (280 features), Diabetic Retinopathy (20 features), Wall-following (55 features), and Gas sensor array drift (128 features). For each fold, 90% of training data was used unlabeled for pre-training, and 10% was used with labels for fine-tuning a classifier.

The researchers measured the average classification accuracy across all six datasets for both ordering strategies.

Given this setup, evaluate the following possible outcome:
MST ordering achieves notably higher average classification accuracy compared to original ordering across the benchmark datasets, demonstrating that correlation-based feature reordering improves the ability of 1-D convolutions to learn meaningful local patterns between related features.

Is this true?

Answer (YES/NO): NO